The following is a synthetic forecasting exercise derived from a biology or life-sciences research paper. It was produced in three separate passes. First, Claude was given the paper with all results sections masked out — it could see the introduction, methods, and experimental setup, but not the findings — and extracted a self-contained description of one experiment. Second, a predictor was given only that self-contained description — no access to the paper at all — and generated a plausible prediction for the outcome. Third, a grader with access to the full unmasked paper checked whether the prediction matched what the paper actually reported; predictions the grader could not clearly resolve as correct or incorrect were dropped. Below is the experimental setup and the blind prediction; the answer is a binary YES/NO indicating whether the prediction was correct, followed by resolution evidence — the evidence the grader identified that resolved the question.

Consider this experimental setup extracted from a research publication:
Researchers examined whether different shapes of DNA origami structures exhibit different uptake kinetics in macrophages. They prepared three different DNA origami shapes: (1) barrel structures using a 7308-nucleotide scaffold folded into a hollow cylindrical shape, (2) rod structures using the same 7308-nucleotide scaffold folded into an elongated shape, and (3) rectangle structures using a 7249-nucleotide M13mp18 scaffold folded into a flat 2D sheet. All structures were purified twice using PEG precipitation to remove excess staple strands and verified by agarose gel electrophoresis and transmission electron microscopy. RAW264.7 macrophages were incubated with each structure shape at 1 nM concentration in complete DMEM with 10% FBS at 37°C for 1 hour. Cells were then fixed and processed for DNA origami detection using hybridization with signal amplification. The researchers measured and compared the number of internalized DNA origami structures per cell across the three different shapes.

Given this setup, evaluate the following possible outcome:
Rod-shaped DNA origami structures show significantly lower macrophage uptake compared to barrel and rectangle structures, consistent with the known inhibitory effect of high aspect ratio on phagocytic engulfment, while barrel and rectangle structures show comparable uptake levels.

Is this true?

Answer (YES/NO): NO